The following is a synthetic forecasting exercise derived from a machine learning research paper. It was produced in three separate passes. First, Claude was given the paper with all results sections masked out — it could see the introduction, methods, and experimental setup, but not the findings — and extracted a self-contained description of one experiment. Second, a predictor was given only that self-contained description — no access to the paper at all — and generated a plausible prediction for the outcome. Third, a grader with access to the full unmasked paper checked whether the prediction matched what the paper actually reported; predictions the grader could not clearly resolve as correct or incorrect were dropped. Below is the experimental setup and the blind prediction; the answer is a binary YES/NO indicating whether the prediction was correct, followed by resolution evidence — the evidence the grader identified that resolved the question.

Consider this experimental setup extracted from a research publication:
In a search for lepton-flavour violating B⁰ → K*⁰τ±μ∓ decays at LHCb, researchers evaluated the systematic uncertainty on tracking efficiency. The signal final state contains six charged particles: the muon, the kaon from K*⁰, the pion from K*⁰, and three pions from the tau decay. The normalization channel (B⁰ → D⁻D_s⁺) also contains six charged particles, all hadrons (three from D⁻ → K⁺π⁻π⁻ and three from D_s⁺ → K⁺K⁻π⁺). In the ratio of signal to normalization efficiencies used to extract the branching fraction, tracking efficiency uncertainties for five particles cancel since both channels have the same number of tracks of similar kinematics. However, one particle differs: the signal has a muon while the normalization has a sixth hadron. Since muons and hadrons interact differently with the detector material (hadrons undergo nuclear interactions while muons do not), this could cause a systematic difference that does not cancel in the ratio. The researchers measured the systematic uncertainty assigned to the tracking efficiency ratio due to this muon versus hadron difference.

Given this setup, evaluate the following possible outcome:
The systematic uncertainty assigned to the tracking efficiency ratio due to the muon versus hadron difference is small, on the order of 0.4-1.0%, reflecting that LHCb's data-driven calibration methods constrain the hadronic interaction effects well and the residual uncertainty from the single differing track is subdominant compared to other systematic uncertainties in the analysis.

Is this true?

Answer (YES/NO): NO